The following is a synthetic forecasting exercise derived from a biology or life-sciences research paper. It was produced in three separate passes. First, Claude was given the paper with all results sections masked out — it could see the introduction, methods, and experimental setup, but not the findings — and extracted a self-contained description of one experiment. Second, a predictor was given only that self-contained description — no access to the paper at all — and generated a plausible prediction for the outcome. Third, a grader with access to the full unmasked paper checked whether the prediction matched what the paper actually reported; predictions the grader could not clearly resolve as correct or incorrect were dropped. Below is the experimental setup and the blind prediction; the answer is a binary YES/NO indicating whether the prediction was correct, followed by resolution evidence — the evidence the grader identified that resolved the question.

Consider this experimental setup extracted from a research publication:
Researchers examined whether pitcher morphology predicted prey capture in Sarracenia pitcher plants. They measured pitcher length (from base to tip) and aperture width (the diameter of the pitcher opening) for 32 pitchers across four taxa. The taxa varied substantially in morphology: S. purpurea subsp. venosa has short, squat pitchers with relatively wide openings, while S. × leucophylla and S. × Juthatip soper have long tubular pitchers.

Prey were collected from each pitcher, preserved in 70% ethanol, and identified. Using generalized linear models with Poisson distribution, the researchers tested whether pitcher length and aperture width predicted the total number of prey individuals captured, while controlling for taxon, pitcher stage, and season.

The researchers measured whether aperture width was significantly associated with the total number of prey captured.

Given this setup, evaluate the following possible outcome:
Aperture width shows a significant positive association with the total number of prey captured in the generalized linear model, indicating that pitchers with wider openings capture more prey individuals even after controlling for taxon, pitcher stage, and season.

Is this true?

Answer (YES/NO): YES